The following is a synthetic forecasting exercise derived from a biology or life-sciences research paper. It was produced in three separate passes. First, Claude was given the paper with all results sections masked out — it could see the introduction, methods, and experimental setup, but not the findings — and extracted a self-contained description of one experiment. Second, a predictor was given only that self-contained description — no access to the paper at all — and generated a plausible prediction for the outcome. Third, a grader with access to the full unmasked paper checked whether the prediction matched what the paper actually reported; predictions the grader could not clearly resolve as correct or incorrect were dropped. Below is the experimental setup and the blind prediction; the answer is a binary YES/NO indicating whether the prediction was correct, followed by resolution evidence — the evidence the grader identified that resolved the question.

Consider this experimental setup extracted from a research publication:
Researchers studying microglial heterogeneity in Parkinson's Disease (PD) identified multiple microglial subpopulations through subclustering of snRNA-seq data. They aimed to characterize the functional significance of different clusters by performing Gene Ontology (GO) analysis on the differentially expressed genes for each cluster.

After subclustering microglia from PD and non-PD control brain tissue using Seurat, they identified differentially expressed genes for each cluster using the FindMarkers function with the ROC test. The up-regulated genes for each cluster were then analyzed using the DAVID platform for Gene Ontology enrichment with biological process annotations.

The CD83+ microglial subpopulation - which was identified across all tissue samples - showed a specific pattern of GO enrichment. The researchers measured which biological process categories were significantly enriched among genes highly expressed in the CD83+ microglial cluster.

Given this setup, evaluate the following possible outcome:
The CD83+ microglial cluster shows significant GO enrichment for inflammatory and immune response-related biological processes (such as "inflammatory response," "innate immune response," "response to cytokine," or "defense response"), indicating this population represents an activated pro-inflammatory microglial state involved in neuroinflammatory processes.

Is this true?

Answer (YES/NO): NO